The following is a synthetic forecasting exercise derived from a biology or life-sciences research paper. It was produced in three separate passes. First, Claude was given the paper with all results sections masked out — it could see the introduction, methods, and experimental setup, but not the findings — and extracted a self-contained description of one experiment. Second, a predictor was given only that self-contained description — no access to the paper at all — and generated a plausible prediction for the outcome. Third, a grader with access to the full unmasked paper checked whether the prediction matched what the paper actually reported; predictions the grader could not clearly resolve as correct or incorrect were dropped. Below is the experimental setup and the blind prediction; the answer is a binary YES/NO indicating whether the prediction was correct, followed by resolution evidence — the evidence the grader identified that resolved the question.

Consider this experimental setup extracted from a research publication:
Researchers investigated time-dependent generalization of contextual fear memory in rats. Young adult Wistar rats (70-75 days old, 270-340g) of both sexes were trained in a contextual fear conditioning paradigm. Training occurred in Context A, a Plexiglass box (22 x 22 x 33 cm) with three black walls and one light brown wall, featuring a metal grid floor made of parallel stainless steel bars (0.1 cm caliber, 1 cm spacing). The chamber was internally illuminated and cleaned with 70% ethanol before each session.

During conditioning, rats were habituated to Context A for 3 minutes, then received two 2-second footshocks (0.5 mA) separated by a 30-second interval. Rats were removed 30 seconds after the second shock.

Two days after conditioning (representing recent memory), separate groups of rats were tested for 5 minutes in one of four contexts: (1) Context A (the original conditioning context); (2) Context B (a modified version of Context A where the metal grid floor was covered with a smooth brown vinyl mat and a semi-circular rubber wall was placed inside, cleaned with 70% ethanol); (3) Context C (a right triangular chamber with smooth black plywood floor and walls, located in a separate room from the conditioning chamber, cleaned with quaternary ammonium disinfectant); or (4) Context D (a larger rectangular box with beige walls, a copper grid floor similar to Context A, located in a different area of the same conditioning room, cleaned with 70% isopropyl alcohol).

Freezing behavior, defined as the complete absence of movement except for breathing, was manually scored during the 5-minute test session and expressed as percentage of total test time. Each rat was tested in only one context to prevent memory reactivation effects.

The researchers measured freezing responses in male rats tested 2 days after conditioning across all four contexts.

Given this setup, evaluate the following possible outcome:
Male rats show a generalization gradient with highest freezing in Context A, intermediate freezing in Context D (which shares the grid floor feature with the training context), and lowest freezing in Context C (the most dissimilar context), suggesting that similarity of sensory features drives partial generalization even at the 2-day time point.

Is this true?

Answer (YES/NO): NO